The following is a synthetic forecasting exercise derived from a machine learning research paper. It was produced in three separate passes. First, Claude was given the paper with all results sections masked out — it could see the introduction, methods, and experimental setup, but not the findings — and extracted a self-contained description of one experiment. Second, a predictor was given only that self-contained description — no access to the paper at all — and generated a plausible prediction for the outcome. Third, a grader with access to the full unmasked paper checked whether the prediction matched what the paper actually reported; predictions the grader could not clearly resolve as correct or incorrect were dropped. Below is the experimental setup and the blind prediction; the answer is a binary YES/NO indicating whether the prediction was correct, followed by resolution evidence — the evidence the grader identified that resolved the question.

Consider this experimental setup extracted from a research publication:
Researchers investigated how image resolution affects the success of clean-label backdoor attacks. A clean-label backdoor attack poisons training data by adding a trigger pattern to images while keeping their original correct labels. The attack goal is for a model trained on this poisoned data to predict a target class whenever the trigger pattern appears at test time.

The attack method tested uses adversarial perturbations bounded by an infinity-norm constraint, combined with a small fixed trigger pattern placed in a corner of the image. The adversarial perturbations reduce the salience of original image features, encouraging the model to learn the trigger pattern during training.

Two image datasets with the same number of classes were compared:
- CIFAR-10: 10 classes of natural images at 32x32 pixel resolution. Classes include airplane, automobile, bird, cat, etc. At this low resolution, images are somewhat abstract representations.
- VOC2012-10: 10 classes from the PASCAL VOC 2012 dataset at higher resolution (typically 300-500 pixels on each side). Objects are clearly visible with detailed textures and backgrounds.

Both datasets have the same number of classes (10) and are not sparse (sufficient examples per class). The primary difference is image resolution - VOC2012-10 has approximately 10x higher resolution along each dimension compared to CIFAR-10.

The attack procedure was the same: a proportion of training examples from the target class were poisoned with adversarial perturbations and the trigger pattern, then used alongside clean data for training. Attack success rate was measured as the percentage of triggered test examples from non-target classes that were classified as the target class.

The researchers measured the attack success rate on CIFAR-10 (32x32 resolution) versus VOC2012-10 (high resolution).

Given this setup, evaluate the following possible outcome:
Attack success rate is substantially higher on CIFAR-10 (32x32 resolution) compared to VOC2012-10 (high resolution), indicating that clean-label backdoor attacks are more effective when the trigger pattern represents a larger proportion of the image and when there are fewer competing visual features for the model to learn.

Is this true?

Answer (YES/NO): YES